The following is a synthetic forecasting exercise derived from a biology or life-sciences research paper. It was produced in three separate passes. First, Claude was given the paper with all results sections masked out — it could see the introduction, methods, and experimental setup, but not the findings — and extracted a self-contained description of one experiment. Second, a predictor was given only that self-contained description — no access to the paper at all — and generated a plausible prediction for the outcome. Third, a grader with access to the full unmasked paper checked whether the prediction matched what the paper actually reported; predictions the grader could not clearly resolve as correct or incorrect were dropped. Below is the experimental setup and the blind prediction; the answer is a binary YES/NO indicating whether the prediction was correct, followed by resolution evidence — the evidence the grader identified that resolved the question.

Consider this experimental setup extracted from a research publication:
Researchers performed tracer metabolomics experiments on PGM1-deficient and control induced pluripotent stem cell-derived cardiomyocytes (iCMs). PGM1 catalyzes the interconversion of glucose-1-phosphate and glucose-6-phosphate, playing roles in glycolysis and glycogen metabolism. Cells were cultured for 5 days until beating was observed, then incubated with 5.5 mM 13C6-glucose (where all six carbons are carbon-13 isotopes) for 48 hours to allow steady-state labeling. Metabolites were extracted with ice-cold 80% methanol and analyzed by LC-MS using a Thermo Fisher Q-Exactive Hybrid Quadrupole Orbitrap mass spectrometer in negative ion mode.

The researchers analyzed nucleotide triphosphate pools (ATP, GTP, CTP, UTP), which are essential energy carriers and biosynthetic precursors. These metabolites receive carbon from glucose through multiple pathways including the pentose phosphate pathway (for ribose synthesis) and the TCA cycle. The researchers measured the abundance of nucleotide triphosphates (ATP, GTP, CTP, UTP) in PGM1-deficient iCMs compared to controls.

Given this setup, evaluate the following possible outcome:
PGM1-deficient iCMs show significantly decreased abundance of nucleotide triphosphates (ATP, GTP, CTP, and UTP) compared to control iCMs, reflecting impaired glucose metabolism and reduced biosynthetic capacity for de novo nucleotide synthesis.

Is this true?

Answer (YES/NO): YES